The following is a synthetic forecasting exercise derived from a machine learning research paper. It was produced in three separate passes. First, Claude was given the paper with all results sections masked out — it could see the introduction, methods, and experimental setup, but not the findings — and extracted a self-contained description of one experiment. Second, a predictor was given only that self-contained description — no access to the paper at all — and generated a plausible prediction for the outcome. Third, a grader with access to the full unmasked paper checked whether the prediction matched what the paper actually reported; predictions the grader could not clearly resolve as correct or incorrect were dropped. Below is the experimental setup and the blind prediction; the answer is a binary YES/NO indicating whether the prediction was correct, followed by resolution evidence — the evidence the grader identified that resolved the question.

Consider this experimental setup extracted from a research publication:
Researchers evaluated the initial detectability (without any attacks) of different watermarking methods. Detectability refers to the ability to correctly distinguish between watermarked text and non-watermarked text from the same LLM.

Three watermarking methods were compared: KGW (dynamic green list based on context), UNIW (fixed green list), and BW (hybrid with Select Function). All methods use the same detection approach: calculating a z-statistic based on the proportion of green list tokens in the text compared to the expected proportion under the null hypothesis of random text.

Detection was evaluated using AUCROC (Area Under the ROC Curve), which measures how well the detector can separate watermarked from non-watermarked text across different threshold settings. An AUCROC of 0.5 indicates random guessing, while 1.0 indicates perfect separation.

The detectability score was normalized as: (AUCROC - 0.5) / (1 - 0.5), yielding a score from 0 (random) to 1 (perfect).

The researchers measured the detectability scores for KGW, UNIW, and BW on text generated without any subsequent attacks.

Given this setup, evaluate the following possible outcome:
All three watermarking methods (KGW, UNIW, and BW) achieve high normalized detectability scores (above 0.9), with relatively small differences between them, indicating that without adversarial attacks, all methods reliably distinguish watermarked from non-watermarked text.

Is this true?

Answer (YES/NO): YES